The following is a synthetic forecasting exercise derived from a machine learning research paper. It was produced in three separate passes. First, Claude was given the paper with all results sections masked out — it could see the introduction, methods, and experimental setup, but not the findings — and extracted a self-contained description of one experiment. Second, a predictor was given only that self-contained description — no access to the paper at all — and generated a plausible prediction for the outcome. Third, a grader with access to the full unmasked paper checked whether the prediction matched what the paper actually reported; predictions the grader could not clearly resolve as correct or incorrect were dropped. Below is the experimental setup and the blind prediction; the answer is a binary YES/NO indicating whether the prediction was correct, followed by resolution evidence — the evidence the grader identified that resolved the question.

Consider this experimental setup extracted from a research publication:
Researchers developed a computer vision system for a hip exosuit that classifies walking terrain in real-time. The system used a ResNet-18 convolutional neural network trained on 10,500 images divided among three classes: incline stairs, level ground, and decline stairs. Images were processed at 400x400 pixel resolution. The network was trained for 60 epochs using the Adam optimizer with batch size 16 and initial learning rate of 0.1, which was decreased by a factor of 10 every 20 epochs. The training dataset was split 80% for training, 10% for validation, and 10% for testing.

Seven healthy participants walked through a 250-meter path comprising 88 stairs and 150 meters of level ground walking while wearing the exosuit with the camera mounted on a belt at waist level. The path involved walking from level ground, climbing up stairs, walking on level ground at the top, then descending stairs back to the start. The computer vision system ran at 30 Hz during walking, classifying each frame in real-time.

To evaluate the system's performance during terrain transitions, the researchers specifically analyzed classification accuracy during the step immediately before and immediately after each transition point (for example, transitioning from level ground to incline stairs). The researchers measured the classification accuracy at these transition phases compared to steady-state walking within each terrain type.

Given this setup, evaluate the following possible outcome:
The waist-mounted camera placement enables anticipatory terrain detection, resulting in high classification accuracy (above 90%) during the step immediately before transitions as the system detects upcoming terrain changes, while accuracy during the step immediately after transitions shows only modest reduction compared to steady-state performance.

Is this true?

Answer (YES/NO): NO